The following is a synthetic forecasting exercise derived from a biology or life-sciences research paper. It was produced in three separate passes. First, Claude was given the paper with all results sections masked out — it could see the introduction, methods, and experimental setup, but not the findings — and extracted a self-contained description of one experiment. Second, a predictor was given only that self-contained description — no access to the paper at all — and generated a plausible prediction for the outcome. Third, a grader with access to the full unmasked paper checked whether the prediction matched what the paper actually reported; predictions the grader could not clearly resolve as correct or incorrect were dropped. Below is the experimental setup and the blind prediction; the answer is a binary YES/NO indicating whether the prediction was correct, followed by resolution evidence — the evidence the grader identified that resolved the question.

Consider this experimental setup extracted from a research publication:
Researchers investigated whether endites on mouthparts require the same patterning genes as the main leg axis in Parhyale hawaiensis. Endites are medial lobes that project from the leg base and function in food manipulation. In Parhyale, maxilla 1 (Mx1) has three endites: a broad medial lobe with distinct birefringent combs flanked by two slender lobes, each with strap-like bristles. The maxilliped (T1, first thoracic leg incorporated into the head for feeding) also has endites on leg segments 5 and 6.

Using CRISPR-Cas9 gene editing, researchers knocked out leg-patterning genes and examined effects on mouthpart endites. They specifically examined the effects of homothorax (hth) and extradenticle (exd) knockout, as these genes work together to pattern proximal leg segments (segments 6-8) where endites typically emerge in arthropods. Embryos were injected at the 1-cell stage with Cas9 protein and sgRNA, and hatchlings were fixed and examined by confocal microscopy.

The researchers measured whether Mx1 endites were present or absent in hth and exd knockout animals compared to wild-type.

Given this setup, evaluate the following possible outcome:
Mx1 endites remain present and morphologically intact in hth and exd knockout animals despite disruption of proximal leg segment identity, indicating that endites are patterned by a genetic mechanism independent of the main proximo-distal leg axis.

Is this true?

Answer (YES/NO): NO